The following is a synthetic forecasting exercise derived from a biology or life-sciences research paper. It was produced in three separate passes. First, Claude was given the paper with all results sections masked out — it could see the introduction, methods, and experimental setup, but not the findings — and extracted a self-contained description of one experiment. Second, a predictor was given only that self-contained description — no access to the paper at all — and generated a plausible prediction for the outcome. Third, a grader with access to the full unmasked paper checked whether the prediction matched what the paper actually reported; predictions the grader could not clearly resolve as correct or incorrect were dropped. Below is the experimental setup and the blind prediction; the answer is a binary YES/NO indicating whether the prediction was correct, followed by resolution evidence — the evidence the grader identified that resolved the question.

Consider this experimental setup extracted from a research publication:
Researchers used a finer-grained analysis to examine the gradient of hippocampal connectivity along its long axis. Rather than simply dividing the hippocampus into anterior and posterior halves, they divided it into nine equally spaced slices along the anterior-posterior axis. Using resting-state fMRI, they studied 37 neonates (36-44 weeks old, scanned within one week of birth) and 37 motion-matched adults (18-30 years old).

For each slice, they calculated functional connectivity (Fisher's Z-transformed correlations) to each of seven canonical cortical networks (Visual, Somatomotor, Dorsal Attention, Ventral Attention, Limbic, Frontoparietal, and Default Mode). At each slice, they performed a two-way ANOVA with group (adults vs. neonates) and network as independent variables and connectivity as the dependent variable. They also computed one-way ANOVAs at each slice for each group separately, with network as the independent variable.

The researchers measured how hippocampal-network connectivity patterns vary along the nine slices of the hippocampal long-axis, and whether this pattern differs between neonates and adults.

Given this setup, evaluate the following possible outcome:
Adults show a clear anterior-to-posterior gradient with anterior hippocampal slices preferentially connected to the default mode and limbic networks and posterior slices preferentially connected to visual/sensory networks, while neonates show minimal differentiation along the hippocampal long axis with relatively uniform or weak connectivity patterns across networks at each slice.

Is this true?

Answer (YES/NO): NO